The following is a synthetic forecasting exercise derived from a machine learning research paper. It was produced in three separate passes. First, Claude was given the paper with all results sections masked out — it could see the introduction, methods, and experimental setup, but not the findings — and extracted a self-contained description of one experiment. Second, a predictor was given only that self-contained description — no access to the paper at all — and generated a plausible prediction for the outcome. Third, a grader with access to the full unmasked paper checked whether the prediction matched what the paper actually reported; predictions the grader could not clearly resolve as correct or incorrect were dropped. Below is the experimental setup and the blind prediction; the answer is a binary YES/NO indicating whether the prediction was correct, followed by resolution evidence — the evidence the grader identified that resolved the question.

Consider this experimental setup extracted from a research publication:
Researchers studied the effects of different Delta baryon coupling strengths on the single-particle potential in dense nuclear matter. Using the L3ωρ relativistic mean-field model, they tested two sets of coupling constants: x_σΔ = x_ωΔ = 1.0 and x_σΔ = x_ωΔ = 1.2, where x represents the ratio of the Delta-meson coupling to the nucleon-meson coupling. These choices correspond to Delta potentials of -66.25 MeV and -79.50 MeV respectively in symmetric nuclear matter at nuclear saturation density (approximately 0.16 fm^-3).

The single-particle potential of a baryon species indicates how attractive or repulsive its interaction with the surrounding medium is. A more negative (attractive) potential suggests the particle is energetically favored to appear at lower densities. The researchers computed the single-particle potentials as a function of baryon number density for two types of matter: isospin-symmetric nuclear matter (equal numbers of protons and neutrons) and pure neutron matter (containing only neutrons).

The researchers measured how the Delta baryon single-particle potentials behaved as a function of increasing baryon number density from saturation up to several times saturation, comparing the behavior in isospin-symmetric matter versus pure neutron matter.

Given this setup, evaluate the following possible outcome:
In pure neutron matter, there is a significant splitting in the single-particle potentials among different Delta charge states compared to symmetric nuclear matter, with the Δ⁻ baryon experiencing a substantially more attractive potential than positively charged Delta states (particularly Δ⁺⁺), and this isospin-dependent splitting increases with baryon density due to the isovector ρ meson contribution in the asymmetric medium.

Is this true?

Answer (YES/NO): NO